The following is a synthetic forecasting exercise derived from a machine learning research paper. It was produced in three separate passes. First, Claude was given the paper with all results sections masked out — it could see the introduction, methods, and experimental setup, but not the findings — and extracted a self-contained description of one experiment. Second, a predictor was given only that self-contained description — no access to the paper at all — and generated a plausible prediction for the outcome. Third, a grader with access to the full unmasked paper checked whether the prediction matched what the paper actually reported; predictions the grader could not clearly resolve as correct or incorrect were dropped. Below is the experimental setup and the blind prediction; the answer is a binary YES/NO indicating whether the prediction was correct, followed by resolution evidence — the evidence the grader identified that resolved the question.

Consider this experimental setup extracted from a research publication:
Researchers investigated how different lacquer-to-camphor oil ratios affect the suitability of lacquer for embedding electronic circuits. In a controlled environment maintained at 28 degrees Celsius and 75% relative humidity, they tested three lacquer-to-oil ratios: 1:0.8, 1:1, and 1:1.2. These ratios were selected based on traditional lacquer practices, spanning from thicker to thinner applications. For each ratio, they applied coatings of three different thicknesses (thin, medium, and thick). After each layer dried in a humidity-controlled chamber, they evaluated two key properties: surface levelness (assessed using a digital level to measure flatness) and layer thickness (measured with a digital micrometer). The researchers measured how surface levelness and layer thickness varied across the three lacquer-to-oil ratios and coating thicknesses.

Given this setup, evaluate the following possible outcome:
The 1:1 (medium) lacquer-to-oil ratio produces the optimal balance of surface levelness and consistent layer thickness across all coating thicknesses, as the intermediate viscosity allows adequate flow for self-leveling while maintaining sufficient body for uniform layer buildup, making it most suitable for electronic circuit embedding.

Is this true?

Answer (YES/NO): NO